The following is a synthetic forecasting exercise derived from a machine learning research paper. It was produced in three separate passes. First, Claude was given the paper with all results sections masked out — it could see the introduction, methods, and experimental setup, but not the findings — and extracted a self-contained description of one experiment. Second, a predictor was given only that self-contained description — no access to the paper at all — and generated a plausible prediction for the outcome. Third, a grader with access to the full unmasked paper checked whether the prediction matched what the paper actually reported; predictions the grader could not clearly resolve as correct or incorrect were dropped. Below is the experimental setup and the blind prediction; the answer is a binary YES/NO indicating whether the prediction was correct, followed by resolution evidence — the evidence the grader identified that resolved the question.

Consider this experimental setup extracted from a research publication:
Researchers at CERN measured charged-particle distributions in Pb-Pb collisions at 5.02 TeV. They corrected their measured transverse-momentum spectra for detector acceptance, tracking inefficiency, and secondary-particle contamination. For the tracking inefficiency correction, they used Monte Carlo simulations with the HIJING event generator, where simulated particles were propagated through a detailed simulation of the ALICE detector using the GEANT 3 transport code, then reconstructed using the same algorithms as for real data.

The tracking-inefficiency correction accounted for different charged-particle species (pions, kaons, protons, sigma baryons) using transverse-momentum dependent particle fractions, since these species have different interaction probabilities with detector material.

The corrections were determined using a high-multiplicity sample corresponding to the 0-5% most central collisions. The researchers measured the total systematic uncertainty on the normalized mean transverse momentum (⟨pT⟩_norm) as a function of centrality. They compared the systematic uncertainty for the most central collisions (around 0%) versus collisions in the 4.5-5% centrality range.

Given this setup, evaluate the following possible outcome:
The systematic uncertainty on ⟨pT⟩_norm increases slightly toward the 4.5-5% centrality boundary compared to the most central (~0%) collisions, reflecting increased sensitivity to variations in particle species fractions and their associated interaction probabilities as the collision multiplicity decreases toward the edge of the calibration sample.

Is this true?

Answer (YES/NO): NO